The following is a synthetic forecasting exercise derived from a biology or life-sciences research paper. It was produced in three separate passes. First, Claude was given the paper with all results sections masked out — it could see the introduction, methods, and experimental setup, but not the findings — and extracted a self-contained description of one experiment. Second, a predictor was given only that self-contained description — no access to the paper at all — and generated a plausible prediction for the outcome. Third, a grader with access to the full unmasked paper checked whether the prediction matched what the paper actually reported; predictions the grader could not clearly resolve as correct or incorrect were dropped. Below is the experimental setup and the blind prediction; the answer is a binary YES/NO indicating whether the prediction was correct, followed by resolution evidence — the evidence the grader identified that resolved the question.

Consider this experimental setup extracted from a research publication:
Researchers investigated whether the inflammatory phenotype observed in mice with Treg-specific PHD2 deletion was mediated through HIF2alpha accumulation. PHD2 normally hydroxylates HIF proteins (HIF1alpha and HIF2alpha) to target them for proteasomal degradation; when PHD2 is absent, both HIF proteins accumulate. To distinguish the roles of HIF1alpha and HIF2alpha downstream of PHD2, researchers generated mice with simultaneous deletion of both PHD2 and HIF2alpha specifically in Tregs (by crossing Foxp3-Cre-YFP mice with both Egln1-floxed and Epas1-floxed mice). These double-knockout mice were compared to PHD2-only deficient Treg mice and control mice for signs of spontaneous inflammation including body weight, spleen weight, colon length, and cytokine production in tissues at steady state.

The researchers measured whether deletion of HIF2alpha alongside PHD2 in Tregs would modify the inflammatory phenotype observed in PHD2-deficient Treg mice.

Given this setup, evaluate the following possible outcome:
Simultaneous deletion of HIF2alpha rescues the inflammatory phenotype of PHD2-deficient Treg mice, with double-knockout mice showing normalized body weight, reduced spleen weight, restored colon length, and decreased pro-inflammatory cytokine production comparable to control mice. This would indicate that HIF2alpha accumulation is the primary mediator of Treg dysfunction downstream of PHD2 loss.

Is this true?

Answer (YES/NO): YES